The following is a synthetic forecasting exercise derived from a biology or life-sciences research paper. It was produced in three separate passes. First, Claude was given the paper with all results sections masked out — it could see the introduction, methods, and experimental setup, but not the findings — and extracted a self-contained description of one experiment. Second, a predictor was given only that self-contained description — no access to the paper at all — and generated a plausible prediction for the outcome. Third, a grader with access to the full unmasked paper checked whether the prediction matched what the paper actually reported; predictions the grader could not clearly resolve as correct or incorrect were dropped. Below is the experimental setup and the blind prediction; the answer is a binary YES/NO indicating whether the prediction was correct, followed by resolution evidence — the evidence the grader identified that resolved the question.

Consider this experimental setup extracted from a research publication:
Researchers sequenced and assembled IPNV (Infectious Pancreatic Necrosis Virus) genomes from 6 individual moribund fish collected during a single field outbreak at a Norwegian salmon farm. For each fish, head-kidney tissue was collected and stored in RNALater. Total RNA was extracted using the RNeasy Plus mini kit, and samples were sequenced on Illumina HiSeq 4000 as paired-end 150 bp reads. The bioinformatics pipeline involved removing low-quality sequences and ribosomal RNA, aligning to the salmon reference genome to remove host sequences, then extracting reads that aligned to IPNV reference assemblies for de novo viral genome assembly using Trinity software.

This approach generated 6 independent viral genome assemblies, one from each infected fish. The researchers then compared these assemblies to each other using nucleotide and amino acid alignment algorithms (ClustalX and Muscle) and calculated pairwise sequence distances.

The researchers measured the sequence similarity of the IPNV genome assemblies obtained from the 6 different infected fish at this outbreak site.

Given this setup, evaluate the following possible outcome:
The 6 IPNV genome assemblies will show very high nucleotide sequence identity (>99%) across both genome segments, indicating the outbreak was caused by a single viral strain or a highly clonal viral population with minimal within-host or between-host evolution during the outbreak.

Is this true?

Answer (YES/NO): NO